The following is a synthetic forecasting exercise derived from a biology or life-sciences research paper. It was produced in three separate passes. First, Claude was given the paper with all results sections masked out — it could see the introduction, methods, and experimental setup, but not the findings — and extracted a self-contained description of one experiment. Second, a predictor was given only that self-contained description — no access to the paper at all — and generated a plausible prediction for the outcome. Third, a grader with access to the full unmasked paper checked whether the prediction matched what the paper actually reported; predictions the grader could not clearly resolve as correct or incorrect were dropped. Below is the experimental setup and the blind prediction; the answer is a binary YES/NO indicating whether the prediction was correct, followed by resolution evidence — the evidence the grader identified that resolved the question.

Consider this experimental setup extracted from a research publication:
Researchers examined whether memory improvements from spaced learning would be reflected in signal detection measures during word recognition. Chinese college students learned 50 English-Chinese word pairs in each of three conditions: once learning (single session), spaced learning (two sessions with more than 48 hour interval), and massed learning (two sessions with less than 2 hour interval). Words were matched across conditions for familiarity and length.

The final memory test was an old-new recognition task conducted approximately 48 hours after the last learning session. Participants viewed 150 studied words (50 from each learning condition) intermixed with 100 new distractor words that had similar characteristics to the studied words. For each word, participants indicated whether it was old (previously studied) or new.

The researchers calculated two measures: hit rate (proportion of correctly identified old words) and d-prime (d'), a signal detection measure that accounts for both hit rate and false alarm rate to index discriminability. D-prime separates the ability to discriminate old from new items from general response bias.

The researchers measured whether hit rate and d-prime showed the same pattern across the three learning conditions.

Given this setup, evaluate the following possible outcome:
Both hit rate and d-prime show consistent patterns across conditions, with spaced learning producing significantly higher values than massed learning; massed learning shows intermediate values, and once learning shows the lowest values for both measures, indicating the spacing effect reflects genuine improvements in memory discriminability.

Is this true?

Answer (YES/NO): NO